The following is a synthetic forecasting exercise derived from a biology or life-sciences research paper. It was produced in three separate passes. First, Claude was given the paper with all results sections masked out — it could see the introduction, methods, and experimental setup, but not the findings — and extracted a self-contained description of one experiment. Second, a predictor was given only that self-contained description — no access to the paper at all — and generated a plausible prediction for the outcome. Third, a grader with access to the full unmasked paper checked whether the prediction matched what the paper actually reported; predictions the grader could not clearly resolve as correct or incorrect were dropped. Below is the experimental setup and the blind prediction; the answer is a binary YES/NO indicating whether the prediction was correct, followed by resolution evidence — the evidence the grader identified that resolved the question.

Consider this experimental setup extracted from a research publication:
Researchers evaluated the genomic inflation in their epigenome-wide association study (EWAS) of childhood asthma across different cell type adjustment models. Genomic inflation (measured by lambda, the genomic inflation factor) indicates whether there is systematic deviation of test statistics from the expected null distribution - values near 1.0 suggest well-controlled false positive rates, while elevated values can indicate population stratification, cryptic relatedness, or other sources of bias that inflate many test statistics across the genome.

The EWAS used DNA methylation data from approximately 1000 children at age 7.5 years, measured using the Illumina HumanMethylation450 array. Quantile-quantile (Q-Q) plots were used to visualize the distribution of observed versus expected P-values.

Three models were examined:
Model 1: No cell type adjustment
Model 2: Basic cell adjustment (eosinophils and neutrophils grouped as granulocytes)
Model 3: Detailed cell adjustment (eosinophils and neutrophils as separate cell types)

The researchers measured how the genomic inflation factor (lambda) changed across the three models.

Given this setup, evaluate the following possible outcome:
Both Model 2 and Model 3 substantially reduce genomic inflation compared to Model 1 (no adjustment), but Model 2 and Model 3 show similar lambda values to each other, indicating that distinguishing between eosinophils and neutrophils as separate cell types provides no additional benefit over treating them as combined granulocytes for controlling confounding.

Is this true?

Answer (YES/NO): NO